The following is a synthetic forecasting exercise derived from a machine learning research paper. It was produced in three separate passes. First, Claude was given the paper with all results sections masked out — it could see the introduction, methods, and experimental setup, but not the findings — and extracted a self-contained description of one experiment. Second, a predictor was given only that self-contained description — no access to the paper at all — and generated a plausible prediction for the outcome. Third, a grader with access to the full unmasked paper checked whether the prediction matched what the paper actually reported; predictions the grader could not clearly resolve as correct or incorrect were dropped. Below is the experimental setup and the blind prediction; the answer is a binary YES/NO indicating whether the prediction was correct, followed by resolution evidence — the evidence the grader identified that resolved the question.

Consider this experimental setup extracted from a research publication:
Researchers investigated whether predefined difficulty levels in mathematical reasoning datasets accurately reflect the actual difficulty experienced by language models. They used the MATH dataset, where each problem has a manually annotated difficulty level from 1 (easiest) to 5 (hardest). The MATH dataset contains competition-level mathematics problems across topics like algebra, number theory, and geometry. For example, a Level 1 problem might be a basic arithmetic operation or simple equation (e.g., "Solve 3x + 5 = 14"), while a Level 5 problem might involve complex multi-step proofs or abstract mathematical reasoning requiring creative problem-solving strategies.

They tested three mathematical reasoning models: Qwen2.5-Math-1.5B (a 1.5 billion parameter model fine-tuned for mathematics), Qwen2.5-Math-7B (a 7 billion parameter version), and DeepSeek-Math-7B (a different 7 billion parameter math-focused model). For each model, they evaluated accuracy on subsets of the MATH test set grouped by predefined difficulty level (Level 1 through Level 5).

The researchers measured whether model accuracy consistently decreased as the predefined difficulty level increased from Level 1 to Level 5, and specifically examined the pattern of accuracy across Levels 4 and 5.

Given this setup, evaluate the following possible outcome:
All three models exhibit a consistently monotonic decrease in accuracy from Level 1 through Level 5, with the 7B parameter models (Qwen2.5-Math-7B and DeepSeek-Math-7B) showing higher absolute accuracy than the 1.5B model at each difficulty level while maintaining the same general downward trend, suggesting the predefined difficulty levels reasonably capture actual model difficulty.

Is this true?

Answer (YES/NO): NO